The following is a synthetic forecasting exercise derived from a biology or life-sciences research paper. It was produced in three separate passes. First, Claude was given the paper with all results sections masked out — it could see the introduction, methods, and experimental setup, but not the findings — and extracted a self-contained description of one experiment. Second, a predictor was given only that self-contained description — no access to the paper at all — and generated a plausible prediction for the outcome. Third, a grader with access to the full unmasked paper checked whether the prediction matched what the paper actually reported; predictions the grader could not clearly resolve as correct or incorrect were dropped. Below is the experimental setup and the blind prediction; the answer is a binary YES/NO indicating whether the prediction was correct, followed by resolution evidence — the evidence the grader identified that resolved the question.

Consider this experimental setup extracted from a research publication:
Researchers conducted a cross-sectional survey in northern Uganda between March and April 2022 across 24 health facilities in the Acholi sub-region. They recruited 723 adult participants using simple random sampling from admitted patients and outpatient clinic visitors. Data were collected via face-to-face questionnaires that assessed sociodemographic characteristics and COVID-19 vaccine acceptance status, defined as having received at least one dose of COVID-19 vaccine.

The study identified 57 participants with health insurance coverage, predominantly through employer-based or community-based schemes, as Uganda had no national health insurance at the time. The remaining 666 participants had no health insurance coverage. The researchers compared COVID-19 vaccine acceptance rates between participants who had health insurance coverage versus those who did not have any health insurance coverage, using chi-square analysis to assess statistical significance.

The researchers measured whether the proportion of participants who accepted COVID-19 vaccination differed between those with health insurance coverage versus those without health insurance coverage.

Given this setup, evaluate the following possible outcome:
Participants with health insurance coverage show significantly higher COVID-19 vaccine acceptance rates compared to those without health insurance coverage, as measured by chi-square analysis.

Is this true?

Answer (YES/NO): NO